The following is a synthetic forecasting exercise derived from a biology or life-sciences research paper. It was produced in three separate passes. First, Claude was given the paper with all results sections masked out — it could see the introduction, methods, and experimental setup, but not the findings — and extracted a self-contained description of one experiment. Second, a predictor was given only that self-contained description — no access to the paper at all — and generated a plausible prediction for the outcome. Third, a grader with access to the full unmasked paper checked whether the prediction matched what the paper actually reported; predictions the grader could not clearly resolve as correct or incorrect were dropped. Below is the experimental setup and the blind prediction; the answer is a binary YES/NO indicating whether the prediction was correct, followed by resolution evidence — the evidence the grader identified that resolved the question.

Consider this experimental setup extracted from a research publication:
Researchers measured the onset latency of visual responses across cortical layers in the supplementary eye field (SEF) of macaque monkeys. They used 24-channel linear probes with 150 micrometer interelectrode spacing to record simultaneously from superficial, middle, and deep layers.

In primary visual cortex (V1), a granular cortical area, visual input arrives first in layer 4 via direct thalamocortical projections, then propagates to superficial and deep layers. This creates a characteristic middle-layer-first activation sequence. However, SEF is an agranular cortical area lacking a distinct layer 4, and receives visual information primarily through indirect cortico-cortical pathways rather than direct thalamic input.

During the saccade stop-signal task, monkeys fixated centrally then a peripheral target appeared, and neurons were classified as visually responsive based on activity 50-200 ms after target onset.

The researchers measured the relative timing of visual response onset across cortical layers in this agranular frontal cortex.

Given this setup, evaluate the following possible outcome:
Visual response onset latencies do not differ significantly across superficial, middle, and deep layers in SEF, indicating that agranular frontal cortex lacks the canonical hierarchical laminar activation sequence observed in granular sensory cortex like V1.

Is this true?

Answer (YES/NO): NO